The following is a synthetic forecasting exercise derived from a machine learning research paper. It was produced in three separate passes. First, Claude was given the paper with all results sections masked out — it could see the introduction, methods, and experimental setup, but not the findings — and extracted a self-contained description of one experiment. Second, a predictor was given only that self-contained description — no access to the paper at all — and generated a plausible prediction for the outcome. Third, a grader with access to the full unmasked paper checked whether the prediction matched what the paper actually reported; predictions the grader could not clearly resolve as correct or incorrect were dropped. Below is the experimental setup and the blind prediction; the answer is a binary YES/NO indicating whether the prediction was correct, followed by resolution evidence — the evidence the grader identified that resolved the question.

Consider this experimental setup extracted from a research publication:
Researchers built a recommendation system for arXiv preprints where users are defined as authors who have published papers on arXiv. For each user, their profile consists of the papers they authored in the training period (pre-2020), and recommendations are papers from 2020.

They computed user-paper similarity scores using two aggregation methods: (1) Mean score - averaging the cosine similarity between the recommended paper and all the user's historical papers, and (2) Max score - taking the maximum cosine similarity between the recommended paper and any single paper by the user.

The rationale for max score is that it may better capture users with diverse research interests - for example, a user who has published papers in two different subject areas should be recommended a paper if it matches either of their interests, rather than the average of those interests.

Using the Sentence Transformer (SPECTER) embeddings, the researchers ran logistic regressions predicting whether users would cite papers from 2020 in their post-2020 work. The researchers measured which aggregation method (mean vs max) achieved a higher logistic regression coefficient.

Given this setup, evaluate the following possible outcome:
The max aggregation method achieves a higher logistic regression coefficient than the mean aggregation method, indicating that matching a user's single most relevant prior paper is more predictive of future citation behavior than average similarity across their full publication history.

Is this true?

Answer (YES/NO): YES